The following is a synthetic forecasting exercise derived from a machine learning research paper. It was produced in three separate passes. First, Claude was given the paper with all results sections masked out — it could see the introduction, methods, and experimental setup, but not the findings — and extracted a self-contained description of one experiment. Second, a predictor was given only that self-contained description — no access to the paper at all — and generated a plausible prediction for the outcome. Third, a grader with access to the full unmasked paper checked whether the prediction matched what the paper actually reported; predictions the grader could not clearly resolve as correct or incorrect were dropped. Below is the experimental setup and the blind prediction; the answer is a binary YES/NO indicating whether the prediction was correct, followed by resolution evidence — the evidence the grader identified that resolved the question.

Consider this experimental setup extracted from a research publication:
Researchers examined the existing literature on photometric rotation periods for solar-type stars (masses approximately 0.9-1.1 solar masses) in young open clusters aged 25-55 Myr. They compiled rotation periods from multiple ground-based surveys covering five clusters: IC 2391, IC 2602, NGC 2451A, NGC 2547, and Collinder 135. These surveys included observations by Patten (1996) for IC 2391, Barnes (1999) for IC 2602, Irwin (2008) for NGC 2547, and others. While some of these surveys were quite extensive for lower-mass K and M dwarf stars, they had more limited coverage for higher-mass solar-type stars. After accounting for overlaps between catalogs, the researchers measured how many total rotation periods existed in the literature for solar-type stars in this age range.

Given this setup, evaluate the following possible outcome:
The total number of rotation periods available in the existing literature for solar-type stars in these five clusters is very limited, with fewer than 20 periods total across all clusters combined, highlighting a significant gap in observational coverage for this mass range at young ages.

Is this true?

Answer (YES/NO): YES